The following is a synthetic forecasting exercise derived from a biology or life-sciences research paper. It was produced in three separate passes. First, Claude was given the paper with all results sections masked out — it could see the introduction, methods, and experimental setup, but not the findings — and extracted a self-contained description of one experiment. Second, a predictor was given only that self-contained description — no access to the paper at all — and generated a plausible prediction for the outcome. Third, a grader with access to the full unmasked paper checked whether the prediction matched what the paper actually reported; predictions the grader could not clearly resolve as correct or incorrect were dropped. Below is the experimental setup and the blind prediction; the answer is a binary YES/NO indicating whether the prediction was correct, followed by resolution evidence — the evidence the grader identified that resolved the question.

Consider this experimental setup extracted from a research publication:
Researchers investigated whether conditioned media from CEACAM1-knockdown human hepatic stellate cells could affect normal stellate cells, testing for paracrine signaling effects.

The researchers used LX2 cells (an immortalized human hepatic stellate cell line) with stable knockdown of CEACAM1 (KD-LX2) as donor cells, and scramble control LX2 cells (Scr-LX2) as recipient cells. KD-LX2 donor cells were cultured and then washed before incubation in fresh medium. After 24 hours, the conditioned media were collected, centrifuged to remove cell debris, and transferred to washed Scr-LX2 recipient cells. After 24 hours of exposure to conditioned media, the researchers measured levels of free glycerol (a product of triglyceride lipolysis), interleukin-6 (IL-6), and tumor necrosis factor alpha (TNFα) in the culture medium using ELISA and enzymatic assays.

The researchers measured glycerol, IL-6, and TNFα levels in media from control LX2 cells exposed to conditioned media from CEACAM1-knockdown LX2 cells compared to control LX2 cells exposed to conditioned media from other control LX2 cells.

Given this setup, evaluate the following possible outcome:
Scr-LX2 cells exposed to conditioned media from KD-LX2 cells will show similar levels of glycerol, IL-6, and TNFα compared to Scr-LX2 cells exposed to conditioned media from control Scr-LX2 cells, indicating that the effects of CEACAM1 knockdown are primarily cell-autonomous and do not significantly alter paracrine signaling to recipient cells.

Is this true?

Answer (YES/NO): NO